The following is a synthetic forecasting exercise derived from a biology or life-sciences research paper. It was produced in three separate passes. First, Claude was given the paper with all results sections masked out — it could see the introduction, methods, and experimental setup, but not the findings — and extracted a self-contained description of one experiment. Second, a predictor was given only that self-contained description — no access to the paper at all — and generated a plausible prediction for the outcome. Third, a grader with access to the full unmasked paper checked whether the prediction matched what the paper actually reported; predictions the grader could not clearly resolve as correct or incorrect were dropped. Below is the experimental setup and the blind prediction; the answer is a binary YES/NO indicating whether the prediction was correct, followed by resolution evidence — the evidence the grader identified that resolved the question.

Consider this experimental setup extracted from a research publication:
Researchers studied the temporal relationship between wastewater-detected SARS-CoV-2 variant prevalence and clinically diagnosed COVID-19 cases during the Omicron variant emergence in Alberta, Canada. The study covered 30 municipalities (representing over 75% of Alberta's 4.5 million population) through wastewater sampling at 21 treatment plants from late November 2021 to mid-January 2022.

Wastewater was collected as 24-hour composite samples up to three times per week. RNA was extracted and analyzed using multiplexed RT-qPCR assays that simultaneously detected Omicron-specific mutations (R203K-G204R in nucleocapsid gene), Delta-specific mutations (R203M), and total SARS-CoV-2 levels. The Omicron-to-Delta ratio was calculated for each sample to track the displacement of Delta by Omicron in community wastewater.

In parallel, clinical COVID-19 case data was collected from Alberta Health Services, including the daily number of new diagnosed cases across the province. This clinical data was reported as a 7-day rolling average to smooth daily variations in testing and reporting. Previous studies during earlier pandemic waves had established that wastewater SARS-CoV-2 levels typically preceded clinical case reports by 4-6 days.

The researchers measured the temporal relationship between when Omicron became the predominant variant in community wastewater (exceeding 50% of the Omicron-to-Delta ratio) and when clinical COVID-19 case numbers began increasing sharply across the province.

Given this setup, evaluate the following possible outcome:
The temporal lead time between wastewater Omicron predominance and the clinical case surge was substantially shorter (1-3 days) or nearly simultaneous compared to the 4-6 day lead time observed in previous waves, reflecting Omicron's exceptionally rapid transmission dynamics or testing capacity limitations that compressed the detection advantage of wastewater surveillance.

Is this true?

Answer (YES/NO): NO